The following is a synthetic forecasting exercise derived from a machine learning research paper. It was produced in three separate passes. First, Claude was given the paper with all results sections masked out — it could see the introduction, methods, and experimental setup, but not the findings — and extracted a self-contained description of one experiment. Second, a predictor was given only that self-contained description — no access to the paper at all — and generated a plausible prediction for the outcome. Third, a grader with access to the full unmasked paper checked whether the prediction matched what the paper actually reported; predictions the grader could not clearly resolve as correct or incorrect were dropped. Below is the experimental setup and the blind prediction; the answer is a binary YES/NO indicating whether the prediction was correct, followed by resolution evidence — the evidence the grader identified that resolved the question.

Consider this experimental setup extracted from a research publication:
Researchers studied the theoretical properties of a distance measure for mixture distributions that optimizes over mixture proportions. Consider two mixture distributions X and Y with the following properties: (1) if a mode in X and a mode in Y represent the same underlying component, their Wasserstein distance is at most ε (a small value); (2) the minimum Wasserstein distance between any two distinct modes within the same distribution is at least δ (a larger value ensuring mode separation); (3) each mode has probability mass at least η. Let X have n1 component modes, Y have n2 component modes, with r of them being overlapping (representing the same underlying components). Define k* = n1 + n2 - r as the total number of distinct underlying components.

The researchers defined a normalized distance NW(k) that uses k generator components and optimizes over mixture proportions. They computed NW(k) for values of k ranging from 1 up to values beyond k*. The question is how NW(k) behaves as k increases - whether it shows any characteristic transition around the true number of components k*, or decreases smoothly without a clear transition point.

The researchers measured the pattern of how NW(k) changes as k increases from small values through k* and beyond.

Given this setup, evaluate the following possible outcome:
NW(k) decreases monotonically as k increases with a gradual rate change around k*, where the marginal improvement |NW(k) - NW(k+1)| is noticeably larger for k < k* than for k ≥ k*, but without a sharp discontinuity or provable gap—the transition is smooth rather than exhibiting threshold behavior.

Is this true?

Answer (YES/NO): NO